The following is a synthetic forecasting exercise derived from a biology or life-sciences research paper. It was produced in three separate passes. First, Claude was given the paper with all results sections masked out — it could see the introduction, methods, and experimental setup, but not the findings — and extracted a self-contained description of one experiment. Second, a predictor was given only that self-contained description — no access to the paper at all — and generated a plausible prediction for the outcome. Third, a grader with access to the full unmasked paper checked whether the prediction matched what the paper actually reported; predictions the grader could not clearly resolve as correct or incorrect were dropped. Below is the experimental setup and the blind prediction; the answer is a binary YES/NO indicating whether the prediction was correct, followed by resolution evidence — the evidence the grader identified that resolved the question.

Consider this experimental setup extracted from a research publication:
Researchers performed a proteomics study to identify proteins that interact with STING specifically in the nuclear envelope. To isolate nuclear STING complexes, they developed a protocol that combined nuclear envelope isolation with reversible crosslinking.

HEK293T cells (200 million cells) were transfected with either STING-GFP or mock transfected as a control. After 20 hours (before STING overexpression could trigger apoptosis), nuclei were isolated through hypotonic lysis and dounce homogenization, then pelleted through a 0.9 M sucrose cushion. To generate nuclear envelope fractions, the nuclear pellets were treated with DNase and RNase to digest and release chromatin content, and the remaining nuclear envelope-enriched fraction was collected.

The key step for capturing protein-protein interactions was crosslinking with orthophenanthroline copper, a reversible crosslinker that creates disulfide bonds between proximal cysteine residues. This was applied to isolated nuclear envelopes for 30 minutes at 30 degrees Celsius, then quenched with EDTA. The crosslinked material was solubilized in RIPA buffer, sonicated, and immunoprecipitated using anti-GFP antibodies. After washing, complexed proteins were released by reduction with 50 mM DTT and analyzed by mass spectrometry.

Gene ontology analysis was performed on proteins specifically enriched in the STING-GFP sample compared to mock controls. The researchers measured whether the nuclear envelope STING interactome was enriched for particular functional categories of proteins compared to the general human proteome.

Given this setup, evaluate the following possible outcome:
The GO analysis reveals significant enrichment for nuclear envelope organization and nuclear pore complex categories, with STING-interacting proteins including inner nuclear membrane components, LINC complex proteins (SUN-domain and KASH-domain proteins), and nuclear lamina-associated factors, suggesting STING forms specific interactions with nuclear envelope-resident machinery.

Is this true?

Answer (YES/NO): NO